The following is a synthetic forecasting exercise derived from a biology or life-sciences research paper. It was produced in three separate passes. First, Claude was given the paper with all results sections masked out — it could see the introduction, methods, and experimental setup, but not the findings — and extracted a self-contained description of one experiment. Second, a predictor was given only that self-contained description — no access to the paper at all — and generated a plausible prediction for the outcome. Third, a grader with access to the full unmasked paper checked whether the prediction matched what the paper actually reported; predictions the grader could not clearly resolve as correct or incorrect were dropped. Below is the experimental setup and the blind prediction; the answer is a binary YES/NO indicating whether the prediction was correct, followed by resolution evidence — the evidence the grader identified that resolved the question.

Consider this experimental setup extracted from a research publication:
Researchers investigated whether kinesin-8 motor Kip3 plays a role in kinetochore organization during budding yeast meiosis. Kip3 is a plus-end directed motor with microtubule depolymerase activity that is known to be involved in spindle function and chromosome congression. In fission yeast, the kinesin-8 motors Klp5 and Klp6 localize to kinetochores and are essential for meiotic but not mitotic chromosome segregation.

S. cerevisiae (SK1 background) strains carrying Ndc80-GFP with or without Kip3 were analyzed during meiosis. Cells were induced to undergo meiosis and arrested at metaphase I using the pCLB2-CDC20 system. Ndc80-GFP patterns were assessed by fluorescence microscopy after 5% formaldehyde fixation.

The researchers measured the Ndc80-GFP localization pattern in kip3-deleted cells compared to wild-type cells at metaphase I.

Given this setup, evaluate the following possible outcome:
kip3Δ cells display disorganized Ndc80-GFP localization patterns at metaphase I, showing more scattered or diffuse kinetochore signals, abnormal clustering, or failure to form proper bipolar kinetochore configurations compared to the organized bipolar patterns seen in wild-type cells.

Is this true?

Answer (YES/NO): NO